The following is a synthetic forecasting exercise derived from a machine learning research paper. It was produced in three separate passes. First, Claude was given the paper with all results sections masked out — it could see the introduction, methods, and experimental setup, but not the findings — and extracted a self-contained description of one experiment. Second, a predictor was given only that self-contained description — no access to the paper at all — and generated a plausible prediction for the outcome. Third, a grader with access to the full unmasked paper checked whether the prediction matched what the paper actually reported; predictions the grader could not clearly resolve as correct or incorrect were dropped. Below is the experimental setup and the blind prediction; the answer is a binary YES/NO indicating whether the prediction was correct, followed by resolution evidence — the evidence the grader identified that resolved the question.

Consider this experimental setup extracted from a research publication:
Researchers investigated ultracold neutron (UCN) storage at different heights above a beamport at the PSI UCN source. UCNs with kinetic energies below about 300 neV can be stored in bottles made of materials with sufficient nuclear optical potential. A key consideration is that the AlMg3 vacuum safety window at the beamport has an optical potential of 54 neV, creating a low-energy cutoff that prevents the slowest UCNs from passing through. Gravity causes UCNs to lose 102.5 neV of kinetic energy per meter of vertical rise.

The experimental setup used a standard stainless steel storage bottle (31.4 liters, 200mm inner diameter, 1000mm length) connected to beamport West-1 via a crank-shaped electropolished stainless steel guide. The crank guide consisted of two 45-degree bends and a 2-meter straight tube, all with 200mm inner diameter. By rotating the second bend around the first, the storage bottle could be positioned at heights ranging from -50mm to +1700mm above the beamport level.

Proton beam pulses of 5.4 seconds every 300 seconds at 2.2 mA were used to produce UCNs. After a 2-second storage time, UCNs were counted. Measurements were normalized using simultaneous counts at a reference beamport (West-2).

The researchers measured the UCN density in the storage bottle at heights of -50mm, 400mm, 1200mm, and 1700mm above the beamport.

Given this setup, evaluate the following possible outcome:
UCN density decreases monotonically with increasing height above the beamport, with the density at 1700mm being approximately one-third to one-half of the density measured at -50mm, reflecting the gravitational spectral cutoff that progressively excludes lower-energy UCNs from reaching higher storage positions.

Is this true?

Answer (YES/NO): NO